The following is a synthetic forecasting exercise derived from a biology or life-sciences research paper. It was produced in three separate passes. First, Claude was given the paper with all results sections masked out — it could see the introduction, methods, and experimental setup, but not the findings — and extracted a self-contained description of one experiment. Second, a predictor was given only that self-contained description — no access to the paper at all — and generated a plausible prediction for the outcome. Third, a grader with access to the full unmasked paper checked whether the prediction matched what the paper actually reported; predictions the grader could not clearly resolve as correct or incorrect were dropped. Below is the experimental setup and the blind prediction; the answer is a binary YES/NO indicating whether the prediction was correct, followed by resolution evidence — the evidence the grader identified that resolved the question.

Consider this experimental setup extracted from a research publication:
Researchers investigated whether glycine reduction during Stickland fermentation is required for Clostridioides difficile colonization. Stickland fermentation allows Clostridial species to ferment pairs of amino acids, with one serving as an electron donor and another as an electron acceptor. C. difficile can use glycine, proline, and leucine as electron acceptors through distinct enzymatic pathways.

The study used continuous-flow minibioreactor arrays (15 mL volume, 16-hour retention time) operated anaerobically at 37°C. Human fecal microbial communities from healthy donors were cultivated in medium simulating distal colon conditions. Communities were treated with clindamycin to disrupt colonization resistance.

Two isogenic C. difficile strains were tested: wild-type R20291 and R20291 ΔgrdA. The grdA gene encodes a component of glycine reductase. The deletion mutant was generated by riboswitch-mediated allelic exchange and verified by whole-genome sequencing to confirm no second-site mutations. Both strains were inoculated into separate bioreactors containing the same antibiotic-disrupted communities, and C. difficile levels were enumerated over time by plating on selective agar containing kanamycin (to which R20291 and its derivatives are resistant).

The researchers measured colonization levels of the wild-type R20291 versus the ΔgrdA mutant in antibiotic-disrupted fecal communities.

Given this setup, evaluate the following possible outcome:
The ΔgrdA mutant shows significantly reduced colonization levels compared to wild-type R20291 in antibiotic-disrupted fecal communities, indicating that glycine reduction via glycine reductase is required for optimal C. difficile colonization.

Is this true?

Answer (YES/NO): NO